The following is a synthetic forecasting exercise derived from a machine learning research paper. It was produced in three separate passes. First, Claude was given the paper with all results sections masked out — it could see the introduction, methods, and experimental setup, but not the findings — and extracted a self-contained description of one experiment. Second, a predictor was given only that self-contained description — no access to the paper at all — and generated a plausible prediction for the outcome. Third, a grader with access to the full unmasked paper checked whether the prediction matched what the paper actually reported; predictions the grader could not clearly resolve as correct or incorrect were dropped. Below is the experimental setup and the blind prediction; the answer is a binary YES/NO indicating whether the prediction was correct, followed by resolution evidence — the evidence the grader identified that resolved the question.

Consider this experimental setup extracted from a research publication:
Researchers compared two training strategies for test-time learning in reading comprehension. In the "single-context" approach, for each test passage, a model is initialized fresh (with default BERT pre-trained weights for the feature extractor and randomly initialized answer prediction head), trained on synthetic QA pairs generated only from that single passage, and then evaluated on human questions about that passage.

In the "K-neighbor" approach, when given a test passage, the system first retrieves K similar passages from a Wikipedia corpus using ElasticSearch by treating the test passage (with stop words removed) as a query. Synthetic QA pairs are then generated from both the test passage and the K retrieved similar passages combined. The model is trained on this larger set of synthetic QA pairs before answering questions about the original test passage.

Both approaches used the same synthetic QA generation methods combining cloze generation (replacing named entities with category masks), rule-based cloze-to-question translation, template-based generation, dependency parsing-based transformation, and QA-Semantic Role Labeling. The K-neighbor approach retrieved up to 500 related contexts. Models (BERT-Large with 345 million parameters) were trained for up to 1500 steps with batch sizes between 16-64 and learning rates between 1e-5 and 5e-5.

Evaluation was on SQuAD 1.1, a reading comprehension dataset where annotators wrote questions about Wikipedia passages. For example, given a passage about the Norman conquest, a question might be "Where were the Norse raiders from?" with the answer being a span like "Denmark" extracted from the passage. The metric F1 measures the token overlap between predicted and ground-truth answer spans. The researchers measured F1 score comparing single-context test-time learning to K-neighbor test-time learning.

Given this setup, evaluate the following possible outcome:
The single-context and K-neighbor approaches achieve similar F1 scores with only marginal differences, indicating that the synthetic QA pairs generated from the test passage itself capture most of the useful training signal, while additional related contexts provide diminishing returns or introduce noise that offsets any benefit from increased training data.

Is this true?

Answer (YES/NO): NO